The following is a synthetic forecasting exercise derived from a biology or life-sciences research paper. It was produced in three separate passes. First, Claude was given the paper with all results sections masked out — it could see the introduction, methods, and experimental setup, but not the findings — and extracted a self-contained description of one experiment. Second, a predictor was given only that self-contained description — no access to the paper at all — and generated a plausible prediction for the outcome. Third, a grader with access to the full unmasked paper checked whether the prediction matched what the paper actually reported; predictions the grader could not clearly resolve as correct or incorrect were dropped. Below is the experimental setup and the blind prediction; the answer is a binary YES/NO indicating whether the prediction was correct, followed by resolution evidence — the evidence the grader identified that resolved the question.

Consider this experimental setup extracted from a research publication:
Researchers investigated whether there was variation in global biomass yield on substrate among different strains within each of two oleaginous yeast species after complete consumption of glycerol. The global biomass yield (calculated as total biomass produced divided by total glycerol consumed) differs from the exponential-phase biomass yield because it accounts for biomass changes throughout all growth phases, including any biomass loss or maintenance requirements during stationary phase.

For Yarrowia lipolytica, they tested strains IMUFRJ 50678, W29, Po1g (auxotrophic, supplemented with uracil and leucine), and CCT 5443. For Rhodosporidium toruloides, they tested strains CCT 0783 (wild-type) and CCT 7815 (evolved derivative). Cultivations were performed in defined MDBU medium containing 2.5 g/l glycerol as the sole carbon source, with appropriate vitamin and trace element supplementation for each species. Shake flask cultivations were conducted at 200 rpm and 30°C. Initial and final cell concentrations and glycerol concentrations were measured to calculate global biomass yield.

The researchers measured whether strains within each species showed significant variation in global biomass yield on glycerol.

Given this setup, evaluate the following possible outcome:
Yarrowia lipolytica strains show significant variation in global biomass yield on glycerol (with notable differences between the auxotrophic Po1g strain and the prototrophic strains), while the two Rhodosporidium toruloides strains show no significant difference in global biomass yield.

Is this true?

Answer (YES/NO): NO